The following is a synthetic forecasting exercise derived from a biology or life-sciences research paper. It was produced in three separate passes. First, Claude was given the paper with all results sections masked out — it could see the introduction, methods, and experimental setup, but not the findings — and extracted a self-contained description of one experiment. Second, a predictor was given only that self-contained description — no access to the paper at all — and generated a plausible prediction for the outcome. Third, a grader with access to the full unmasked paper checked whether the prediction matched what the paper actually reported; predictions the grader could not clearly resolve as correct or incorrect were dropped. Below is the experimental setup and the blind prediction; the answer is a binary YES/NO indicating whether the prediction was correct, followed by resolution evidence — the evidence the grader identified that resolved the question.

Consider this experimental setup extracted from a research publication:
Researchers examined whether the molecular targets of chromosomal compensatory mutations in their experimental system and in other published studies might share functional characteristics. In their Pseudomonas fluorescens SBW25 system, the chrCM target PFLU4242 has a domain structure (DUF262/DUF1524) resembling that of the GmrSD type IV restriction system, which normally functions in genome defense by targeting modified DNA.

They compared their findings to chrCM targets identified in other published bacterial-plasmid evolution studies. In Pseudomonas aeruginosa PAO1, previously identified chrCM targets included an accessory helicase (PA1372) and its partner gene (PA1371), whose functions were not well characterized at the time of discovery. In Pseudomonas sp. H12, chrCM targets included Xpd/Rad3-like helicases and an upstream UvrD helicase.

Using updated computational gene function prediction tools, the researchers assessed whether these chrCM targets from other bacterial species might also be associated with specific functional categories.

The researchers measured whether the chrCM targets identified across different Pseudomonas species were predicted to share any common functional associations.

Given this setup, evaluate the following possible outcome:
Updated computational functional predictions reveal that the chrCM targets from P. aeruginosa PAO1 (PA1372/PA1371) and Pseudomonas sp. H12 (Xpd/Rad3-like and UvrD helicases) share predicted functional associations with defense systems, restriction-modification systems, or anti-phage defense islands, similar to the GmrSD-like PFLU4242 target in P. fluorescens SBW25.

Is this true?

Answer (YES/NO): YES